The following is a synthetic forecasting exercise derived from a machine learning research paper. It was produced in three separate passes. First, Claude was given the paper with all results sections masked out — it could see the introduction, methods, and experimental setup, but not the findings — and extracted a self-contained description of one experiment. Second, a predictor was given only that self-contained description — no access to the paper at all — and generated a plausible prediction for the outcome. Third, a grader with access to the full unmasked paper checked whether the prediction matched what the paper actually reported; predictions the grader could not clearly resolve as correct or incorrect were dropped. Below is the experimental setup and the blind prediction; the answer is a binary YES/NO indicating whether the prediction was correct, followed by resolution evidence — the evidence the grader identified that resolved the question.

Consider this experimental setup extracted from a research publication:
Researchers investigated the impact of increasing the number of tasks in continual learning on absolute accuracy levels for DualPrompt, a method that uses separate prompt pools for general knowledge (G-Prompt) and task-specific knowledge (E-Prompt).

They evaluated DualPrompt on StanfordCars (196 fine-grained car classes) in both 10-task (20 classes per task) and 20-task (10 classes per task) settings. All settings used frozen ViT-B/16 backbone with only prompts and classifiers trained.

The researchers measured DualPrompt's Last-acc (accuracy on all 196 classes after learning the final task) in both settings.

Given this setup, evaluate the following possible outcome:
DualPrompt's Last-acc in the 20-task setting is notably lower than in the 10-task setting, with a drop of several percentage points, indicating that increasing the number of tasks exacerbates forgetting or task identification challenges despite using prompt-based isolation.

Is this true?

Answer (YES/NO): YES